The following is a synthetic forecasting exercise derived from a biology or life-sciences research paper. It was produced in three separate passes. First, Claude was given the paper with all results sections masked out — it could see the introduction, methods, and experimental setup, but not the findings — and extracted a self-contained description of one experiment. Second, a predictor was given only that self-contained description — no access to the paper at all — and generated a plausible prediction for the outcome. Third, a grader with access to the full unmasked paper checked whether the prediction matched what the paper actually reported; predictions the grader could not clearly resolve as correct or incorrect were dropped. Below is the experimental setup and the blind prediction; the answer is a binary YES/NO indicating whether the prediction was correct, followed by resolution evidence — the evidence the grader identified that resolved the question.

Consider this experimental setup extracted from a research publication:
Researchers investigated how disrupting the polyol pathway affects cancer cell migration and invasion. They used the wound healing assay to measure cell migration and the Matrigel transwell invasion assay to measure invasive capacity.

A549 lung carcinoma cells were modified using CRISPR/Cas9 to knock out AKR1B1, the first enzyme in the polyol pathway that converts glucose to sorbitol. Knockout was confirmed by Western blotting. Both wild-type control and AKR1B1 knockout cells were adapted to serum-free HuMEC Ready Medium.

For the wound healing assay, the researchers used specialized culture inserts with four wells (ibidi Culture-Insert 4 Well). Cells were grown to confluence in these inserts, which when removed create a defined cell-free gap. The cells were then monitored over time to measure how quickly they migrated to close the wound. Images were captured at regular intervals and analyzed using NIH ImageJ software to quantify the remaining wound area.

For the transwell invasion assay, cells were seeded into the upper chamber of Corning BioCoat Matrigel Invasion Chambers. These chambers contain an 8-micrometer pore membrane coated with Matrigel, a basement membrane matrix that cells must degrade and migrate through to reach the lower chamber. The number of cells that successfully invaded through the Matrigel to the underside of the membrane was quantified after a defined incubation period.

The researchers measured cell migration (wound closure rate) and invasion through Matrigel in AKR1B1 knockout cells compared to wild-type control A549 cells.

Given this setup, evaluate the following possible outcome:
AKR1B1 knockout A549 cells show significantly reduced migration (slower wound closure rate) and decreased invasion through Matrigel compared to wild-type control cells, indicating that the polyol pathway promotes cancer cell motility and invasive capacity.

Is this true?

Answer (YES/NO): YES